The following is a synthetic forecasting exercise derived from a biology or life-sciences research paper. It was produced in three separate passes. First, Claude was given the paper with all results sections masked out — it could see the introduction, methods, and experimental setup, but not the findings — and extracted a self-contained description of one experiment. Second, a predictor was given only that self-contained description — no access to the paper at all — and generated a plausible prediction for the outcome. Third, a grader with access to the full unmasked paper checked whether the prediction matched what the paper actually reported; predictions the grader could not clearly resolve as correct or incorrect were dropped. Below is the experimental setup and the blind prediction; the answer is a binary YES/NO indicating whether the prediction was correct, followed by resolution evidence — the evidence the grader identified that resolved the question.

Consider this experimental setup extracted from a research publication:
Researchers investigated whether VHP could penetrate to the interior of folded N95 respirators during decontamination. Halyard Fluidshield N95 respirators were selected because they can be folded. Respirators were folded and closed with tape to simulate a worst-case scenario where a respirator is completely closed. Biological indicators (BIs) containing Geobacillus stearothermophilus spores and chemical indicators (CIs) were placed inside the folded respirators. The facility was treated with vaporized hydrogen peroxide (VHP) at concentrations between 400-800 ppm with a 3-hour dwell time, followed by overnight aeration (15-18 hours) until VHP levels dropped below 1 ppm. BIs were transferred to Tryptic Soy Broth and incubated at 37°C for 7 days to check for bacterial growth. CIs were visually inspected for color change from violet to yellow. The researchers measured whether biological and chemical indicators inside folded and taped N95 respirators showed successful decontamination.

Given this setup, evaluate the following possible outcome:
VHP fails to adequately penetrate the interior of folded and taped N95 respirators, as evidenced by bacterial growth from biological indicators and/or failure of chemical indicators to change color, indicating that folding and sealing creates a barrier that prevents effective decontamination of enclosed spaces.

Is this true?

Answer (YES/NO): NO